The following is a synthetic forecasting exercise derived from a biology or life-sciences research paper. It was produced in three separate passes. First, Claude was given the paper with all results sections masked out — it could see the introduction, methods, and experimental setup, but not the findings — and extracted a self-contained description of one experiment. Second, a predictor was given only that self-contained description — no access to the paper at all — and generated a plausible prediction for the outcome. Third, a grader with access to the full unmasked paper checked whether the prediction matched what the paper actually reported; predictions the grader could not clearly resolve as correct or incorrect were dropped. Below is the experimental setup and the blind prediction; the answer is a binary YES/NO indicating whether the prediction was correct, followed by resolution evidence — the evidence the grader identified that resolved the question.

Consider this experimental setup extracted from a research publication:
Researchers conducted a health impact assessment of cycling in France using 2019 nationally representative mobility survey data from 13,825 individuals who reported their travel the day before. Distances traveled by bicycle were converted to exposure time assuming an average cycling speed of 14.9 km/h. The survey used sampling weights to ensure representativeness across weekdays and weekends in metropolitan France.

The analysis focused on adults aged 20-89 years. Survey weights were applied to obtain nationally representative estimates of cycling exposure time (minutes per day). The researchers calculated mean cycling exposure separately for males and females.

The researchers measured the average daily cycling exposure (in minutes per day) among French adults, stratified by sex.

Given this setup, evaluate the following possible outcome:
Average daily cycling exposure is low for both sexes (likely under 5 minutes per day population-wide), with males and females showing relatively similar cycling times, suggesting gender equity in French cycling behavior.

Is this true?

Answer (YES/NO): NO